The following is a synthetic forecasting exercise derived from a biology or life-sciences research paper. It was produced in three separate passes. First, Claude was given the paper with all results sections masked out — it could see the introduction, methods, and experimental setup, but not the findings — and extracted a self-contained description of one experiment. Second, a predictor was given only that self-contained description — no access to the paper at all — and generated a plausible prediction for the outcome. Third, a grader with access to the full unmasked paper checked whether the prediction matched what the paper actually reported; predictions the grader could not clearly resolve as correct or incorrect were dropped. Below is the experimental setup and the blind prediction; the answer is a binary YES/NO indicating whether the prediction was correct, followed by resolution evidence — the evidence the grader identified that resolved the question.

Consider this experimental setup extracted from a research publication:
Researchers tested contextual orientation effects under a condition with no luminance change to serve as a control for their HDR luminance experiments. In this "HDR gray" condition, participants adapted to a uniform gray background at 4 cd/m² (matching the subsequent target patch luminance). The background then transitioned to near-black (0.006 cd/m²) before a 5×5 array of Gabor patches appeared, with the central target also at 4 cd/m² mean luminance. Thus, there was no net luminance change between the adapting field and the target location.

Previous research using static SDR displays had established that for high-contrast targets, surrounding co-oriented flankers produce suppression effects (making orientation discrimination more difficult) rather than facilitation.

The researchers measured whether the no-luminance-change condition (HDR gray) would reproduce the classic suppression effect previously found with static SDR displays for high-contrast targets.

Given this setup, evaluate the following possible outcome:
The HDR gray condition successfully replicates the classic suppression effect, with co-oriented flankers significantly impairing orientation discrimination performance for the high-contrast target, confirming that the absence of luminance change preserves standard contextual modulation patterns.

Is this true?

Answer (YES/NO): YES